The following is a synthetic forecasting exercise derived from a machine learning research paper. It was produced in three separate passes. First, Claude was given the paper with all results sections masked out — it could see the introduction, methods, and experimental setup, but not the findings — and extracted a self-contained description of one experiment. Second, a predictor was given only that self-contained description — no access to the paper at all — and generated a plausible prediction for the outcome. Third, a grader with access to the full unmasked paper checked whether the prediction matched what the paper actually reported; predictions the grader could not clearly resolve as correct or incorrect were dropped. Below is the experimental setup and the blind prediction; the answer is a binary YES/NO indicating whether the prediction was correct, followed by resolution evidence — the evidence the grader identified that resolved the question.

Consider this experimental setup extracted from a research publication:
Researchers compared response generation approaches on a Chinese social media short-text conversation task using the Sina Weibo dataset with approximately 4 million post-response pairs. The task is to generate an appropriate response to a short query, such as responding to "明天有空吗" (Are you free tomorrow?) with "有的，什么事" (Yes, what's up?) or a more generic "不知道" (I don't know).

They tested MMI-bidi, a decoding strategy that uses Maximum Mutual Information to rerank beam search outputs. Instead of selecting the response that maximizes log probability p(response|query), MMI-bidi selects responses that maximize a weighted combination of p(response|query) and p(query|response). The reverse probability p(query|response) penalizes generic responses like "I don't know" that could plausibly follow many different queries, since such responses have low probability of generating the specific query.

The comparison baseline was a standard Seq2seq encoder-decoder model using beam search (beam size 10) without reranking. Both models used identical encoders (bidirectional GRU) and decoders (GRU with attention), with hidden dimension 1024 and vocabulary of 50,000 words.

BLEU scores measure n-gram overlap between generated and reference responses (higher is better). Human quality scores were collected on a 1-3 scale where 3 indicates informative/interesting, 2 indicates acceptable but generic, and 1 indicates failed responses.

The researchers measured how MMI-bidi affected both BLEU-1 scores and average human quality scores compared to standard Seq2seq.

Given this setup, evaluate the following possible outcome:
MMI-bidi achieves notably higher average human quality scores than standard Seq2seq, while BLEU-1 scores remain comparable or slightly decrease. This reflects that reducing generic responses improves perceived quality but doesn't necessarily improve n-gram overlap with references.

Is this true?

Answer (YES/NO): NO